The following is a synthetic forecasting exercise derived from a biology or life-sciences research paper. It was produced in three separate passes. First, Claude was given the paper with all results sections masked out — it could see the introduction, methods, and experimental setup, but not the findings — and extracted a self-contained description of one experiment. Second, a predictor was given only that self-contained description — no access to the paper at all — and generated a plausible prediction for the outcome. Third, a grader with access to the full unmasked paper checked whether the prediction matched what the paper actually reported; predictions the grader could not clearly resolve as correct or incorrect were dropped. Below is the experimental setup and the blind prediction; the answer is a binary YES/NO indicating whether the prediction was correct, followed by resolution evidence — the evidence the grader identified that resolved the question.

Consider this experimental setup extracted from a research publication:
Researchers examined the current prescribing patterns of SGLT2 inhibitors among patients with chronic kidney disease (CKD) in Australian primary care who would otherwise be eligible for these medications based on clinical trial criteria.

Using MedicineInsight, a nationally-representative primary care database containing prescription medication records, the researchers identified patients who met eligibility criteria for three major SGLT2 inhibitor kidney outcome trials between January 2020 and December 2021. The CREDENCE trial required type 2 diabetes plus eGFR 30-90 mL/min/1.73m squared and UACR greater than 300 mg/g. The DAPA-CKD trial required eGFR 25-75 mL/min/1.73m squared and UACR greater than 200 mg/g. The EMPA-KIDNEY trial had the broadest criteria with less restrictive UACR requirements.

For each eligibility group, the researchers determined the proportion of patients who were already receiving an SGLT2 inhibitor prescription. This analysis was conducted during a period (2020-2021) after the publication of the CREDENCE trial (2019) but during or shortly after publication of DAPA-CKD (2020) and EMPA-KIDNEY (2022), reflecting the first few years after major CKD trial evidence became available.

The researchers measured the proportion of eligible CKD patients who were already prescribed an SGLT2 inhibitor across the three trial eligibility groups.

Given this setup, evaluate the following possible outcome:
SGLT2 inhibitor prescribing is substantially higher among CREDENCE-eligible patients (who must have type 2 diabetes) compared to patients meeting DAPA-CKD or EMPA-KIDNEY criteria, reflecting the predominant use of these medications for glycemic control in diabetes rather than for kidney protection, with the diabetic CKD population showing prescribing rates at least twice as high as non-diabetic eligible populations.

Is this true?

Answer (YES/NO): NO